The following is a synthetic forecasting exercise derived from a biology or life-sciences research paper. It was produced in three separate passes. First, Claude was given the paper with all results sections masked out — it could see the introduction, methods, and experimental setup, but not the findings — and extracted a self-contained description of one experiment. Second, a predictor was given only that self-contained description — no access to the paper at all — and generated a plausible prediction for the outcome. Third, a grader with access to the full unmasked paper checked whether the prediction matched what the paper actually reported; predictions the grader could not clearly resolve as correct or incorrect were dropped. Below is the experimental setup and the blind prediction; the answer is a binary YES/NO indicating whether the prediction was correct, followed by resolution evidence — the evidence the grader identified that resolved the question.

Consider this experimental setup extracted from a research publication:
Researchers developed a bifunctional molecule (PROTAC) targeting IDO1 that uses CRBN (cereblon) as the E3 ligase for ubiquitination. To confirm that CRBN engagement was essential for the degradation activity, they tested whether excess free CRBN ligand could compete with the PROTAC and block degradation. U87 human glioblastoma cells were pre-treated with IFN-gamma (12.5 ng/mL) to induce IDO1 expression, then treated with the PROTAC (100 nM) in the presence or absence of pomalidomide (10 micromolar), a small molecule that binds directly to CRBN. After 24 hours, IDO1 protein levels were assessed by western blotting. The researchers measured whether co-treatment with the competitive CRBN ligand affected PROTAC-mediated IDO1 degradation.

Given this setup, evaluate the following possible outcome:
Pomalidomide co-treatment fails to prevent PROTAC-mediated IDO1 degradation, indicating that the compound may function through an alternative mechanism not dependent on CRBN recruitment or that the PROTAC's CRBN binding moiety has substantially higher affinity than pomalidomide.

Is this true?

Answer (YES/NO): NO